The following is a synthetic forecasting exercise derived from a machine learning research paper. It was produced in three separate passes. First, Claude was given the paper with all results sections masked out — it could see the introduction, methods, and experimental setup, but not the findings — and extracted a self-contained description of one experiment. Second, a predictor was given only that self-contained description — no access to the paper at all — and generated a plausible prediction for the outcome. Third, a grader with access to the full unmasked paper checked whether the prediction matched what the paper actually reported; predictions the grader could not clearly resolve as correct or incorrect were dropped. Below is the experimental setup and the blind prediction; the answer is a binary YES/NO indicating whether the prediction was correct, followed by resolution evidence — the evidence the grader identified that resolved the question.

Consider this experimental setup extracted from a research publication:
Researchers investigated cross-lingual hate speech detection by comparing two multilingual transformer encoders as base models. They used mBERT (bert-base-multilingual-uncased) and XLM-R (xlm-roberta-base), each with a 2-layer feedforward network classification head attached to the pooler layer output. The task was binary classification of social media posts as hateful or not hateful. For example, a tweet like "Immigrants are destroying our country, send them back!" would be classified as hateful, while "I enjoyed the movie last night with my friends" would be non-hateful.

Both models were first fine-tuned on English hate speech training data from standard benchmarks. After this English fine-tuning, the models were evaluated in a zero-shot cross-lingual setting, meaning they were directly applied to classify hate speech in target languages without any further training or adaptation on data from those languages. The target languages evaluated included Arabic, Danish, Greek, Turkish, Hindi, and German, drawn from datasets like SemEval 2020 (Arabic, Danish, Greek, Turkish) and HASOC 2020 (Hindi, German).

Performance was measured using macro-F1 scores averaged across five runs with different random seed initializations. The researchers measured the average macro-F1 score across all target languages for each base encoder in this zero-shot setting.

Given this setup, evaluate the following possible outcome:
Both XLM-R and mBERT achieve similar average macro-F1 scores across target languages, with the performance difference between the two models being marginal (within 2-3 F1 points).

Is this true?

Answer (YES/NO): NO